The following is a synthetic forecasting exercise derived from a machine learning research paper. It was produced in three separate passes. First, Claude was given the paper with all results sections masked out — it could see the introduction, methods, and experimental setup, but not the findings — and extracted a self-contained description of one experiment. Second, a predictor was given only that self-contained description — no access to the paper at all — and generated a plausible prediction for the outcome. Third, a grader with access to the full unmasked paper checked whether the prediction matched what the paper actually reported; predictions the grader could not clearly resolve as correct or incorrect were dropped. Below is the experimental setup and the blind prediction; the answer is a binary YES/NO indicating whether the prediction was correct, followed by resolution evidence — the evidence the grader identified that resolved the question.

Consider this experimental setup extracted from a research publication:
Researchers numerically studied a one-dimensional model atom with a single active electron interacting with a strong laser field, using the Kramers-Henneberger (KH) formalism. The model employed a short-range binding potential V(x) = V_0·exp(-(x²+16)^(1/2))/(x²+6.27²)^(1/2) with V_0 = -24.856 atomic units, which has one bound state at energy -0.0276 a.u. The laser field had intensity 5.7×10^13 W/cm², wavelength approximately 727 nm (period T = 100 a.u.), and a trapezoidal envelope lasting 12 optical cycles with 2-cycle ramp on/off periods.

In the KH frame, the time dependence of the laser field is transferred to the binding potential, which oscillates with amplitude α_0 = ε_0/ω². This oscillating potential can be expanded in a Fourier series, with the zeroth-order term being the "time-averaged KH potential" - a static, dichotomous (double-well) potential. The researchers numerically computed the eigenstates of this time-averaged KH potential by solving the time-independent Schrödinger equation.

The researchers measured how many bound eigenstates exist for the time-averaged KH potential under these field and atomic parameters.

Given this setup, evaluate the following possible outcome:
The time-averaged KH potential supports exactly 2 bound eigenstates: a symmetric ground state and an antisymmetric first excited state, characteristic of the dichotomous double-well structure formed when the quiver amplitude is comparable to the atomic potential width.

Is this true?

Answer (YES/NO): YES